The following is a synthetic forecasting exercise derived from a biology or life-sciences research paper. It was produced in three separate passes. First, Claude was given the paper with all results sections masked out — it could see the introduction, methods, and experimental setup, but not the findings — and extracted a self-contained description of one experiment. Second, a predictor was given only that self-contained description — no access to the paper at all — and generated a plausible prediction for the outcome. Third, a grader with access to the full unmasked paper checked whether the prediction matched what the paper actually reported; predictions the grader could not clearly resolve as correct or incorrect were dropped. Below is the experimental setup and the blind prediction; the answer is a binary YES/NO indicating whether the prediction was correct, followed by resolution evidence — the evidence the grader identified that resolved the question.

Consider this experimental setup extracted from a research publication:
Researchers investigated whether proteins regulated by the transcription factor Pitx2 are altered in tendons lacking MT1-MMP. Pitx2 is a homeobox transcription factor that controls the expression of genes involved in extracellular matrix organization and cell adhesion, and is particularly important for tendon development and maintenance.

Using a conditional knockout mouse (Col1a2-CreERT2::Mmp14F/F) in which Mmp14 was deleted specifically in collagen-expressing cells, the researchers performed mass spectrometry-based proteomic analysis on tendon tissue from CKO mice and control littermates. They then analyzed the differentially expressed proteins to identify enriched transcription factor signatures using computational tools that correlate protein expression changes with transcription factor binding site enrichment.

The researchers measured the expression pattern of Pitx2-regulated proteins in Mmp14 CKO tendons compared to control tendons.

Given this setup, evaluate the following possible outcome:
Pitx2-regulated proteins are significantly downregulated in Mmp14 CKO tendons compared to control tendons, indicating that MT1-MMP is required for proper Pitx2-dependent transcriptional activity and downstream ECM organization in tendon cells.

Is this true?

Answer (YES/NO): NO